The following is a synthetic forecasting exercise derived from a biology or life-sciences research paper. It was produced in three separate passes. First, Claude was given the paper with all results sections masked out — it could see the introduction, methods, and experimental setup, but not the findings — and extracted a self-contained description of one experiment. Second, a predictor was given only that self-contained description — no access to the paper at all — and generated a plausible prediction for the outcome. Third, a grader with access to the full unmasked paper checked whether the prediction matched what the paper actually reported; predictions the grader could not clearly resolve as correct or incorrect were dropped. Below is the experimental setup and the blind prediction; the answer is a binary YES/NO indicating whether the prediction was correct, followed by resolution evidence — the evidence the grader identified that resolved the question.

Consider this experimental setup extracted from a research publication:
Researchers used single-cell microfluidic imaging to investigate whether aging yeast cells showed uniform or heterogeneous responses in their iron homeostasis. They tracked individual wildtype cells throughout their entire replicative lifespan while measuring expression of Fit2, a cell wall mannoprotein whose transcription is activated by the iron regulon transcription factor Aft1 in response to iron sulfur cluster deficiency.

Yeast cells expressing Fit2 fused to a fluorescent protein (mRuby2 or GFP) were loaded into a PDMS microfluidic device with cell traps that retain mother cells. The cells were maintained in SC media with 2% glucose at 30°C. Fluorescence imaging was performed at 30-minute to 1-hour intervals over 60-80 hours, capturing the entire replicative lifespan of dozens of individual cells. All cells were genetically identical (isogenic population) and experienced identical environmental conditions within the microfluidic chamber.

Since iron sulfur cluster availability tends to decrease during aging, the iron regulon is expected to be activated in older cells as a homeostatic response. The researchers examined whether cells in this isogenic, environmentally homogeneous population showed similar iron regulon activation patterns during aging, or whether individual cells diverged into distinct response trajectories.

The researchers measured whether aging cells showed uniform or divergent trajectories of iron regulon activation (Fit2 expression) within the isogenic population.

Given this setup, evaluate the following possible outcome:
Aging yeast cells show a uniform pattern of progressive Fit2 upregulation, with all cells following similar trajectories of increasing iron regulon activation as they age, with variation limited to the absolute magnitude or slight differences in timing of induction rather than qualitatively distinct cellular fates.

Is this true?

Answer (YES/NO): NO